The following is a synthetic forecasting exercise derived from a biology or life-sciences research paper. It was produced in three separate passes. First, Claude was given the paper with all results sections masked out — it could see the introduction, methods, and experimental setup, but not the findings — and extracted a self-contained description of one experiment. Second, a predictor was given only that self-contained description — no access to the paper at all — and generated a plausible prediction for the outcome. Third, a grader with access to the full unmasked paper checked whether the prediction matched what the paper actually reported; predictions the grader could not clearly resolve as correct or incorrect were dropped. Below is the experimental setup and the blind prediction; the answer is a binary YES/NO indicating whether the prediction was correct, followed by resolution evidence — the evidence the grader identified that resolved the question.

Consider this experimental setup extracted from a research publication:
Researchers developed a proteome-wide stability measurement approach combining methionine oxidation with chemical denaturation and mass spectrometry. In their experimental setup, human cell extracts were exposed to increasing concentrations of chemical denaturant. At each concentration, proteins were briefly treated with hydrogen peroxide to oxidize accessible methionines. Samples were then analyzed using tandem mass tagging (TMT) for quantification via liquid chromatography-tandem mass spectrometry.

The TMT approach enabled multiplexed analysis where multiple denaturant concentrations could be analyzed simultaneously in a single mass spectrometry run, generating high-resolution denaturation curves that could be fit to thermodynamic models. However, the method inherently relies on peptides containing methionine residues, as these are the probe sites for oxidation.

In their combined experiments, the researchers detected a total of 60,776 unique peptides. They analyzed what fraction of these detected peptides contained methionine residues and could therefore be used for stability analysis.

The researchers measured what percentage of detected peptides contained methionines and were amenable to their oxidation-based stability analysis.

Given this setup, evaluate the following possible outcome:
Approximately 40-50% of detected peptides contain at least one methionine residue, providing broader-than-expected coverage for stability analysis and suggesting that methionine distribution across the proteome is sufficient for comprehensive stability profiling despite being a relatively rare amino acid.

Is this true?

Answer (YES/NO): NO